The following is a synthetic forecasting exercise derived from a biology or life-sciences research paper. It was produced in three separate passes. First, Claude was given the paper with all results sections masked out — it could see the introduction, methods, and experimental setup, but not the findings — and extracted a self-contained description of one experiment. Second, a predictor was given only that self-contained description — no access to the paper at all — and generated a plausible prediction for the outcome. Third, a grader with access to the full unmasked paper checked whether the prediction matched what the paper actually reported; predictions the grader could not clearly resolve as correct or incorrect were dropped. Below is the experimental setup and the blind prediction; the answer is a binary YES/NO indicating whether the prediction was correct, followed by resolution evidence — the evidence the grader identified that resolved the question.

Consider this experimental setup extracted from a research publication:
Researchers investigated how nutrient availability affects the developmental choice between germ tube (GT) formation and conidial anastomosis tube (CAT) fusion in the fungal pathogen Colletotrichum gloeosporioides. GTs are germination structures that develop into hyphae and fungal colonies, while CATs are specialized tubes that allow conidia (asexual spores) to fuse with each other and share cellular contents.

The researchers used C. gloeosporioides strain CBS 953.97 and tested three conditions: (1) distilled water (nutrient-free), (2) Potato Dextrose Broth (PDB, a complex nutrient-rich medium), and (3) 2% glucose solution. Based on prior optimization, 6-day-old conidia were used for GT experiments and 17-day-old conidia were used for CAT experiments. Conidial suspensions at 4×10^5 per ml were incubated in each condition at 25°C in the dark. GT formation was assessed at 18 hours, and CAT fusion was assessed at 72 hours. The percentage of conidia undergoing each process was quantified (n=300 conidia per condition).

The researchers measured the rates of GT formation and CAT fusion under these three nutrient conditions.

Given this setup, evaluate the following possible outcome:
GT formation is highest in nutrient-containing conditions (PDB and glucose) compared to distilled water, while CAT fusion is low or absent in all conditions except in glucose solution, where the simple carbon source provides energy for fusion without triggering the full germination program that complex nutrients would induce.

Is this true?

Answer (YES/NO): NO